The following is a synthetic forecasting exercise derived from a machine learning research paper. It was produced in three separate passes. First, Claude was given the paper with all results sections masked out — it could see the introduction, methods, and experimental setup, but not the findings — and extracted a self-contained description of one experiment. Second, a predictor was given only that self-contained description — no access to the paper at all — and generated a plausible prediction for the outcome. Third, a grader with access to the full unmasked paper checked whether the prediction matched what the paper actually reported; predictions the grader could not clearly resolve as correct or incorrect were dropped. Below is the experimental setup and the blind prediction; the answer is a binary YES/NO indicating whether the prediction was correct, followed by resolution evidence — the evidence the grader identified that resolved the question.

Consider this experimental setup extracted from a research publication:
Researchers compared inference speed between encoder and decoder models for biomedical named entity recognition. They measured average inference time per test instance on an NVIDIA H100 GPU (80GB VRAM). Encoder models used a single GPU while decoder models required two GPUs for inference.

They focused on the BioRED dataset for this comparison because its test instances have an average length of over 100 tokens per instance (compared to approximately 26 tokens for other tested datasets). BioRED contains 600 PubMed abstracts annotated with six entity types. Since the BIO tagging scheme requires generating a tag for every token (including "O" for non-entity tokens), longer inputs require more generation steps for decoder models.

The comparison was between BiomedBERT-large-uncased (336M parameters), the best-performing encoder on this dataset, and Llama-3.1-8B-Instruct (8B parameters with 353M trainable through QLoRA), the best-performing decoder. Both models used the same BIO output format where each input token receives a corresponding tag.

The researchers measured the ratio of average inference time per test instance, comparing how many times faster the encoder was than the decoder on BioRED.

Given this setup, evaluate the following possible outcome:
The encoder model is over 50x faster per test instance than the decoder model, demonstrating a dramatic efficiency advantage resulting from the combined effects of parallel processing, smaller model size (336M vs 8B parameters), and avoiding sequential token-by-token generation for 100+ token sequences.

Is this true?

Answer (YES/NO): YES